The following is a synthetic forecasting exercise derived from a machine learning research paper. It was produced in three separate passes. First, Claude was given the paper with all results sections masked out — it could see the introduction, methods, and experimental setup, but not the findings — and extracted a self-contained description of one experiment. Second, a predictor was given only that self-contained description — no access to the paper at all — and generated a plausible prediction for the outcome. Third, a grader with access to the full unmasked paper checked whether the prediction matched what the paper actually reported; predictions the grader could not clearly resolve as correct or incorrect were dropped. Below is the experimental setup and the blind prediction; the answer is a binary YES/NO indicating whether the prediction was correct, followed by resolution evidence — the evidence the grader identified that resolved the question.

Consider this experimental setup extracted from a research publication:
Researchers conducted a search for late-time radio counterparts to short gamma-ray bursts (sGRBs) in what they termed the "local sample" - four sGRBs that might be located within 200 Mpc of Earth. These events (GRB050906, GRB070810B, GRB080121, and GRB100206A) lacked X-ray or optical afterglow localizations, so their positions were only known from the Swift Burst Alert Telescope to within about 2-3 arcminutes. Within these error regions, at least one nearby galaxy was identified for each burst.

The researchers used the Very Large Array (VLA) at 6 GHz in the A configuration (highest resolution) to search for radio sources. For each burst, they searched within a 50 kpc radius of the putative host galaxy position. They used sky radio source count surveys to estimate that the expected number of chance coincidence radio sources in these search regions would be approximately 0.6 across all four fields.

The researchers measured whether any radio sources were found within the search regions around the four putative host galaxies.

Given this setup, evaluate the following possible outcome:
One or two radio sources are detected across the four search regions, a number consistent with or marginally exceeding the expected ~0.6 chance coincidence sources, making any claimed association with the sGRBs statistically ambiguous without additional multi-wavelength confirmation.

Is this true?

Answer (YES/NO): YES